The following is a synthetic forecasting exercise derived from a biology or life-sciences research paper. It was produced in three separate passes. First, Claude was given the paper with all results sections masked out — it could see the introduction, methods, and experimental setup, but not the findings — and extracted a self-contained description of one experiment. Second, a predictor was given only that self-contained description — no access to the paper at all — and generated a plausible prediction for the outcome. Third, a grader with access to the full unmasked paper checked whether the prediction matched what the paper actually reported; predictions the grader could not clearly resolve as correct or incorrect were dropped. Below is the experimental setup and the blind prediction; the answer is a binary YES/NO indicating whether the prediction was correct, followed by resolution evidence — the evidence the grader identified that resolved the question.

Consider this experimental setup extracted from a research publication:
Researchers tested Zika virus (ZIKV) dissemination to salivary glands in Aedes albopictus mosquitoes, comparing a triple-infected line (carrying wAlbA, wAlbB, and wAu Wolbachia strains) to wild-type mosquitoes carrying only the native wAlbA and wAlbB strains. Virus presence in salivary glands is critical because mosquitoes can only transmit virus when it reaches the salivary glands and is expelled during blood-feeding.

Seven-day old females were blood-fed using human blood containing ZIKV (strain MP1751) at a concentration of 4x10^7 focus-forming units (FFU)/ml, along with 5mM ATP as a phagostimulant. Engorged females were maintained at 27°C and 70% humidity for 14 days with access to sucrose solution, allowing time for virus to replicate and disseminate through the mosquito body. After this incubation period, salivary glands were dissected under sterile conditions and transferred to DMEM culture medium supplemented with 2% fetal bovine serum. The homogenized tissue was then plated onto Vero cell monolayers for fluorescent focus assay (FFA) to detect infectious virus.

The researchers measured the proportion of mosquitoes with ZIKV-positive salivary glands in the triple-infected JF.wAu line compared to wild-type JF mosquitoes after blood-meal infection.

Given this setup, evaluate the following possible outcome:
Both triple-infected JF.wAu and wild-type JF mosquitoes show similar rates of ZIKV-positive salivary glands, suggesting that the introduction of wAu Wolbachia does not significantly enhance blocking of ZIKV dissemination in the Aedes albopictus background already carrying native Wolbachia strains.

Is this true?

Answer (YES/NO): NO